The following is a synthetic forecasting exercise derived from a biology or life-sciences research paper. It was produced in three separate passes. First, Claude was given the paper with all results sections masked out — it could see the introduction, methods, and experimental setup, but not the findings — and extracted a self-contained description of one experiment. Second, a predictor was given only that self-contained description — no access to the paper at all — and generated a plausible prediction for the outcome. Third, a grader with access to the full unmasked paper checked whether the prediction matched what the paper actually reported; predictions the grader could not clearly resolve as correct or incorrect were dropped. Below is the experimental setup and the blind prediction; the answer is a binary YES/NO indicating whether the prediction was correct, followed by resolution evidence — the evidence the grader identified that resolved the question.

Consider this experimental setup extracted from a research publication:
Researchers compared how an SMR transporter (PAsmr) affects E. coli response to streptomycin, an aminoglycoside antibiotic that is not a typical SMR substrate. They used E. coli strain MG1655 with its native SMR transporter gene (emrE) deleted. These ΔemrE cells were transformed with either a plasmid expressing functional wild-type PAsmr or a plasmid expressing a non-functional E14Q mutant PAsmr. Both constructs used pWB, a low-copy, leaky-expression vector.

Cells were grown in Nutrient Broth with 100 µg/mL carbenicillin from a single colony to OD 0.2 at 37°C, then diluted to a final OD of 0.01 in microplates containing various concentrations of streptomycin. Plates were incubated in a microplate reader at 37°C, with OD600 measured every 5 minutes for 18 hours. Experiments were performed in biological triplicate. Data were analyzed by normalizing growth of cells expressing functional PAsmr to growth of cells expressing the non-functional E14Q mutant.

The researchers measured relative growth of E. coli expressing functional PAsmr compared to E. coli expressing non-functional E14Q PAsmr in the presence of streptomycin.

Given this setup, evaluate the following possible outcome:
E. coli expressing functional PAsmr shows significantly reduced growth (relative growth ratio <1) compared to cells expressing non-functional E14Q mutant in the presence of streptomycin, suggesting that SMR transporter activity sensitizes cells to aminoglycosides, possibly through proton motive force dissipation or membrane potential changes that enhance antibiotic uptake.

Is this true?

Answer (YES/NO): YES